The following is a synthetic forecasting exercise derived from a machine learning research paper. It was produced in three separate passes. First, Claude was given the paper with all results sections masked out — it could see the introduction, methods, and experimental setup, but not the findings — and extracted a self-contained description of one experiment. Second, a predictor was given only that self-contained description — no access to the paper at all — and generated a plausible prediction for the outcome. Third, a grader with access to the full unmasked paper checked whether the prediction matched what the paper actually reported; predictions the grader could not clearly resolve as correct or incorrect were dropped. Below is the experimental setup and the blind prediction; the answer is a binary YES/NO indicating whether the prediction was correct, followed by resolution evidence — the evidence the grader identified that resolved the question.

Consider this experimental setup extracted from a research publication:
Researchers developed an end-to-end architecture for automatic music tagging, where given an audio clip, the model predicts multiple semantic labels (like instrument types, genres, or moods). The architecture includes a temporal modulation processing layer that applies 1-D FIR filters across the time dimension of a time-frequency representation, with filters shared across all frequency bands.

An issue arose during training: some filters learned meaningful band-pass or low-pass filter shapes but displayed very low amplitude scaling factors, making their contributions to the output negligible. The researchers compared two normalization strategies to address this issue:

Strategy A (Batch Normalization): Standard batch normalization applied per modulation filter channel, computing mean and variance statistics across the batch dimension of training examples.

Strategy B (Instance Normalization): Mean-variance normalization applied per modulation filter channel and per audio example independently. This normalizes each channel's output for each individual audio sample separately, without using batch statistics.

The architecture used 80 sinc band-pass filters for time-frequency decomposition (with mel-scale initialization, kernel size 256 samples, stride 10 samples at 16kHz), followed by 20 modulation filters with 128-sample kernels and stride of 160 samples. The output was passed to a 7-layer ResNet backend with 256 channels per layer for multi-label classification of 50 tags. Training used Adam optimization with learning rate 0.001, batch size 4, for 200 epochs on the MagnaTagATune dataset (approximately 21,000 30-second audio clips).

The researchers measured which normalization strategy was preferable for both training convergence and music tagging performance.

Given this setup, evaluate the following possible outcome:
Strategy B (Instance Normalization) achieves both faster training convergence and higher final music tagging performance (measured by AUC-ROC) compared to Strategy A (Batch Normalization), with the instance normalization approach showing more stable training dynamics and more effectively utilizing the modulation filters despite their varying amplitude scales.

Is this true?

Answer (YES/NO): YES